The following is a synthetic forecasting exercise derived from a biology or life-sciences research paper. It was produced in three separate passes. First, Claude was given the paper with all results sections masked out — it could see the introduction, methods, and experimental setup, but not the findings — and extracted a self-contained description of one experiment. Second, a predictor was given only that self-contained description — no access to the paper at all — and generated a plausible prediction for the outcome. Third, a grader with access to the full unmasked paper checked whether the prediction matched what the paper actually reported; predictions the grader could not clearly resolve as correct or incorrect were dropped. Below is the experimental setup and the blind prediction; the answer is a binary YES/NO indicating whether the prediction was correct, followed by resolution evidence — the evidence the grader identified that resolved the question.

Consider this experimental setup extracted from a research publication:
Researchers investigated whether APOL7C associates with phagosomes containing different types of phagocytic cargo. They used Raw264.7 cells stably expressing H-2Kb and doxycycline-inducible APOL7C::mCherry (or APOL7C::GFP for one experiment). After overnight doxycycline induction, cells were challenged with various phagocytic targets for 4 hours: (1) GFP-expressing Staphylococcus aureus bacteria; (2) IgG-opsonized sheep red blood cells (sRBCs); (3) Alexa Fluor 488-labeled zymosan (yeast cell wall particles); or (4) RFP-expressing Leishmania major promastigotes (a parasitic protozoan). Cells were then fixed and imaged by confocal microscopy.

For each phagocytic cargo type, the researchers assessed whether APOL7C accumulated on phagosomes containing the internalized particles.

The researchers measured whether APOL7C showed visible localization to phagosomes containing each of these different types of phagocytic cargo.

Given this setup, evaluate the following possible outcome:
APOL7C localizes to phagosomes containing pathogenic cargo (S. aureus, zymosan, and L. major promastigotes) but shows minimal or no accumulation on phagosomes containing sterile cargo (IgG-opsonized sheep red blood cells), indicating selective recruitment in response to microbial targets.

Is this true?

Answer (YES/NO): NO